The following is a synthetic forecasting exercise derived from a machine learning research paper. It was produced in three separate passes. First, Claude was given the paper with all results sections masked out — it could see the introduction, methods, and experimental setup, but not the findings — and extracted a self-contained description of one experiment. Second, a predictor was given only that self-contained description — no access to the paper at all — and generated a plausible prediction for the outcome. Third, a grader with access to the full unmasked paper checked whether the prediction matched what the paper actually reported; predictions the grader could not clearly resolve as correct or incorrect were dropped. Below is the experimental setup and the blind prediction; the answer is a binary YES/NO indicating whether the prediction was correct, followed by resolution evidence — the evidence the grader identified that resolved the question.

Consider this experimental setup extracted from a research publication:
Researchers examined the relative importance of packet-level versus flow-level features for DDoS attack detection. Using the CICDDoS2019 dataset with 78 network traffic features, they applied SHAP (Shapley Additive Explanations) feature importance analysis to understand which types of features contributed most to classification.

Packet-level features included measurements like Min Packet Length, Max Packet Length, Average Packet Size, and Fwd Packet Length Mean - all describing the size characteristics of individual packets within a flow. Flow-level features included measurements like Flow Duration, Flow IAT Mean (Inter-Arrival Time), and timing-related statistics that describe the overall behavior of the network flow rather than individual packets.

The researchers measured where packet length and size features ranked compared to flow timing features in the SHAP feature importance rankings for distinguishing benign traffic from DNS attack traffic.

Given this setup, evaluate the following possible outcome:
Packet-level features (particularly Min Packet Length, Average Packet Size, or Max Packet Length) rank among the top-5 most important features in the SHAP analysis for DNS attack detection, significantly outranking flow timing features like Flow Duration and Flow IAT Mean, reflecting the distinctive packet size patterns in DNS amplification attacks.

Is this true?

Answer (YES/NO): YES